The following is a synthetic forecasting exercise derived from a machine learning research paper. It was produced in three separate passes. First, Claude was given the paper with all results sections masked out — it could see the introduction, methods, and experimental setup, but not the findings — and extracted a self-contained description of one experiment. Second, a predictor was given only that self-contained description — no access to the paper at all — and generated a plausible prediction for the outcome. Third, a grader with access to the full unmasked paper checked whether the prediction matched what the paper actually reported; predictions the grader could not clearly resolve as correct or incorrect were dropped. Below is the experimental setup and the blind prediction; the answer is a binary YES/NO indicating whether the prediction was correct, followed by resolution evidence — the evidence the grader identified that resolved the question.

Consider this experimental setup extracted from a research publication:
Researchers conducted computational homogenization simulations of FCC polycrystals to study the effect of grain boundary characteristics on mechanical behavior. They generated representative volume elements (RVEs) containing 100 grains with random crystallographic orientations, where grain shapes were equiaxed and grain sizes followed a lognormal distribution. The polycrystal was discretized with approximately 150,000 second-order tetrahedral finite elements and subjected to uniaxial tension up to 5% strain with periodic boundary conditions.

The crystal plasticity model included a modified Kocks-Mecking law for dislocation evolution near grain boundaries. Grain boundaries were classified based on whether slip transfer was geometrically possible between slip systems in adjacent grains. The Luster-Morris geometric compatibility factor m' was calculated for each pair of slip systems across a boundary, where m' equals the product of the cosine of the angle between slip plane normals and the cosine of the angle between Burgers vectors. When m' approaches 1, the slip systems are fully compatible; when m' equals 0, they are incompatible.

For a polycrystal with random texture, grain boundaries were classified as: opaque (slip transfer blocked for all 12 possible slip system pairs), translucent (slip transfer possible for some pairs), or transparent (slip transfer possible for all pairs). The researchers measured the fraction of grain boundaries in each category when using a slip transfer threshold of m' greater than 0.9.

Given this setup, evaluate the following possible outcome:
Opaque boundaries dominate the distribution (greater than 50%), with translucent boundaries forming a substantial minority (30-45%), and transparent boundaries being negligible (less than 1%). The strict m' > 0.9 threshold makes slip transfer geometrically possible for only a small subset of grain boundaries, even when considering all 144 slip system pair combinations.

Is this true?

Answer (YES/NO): NO